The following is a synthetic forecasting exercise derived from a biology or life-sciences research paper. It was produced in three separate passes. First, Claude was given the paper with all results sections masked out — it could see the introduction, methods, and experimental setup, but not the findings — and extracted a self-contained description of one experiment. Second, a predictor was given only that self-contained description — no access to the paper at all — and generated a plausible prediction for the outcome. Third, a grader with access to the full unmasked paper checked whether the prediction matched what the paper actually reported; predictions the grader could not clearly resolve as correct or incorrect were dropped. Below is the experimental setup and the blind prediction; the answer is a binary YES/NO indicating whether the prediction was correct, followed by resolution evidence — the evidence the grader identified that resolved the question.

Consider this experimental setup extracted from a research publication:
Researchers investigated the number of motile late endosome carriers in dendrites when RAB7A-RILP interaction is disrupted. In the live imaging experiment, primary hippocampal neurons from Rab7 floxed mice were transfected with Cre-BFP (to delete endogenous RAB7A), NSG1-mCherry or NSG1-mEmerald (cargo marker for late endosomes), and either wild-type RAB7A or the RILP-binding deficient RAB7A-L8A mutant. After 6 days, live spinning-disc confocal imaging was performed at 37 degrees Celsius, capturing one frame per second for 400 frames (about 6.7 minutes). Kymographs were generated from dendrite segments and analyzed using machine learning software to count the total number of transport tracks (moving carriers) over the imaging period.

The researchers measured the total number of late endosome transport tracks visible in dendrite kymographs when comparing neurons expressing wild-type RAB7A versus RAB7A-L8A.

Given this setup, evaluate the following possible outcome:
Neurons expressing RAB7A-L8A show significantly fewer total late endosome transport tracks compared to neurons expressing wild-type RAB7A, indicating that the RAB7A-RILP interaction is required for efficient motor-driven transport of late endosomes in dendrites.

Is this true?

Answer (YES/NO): YES